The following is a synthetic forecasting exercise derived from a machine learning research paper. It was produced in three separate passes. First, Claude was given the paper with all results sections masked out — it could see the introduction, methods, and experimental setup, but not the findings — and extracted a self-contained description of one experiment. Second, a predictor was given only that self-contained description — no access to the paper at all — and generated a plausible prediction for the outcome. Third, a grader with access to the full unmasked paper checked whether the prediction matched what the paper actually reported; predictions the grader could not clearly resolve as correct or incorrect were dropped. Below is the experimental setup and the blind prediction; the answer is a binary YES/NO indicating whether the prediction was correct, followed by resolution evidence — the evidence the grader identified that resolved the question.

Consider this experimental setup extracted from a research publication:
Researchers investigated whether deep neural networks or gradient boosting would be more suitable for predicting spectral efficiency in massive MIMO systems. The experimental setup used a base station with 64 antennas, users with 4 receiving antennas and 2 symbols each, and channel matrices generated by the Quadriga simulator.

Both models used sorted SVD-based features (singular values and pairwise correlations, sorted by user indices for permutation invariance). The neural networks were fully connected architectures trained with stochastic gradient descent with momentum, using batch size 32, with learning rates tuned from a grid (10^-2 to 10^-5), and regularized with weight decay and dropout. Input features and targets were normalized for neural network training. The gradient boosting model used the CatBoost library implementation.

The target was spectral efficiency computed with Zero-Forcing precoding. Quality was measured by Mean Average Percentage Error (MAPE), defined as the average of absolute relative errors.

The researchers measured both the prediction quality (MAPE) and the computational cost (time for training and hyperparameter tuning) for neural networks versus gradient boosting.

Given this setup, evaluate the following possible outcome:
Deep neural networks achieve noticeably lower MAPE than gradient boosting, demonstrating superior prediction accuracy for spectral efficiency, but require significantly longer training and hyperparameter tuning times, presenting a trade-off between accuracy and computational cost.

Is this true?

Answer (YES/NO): NO